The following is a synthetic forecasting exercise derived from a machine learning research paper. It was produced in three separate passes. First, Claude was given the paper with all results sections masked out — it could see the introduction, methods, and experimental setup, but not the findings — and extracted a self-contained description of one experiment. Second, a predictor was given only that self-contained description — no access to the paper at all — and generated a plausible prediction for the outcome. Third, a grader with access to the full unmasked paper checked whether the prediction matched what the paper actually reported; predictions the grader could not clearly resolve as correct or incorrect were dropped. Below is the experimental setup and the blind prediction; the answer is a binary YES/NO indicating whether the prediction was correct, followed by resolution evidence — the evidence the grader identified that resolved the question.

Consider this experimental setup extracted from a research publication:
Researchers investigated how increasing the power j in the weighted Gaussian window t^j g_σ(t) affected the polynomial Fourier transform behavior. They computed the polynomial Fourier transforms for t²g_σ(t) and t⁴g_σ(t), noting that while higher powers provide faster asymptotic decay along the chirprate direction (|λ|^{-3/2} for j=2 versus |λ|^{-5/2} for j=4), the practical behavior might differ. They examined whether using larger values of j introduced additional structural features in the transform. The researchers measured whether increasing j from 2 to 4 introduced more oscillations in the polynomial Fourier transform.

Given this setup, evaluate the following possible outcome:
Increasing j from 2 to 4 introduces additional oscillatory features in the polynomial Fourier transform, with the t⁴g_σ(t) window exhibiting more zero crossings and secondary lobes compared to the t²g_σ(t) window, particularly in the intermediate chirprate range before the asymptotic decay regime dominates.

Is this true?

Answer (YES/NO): YES